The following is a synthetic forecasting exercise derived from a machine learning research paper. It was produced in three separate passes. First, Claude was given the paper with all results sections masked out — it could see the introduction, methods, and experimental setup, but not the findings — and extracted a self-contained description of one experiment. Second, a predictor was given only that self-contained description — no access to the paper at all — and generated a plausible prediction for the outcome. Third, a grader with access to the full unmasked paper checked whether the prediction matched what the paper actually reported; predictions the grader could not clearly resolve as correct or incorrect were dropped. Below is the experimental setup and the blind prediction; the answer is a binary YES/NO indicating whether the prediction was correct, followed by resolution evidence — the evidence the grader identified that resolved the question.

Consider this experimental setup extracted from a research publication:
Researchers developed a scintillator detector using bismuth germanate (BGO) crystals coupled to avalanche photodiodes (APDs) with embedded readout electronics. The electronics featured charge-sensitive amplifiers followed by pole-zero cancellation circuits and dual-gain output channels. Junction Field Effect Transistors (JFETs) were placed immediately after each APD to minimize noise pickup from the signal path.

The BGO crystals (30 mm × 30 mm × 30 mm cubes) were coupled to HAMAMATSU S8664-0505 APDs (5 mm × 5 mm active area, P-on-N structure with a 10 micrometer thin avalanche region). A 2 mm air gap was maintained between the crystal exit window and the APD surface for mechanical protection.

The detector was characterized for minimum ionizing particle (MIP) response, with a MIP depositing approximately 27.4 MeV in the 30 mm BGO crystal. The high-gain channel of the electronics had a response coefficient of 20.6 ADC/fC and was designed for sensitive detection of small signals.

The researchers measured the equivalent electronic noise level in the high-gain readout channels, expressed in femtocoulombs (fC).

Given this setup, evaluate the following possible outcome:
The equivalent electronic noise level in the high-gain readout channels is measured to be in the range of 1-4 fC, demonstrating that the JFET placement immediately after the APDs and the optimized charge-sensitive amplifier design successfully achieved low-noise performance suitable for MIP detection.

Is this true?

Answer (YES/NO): NO